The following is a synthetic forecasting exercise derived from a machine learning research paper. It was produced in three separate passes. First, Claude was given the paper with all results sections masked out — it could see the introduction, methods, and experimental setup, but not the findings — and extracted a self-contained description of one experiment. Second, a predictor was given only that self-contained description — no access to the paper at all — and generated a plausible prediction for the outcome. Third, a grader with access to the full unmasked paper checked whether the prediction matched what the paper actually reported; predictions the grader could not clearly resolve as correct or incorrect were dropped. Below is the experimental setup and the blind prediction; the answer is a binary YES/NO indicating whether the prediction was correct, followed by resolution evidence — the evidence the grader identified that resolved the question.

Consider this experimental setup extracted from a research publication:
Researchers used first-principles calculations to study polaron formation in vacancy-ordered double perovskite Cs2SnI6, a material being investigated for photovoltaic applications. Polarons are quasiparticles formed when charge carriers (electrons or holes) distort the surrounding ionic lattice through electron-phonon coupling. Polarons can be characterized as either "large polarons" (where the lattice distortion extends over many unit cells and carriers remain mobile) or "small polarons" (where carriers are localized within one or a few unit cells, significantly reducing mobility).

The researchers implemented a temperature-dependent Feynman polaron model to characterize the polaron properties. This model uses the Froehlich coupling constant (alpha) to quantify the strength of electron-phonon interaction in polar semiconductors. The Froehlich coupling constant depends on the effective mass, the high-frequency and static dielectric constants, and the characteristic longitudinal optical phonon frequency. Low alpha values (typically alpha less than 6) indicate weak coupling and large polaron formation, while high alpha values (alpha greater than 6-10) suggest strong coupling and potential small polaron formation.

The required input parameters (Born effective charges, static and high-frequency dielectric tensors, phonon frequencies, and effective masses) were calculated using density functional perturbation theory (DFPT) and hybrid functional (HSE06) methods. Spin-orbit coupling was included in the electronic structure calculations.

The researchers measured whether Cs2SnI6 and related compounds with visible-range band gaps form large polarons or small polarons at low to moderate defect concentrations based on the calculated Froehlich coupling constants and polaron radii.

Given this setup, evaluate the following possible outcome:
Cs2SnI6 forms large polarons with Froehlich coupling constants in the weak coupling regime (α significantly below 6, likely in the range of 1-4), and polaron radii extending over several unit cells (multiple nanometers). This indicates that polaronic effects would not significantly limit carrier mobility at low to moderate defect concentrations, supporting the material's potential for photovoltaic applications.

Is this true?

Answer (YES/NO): YES